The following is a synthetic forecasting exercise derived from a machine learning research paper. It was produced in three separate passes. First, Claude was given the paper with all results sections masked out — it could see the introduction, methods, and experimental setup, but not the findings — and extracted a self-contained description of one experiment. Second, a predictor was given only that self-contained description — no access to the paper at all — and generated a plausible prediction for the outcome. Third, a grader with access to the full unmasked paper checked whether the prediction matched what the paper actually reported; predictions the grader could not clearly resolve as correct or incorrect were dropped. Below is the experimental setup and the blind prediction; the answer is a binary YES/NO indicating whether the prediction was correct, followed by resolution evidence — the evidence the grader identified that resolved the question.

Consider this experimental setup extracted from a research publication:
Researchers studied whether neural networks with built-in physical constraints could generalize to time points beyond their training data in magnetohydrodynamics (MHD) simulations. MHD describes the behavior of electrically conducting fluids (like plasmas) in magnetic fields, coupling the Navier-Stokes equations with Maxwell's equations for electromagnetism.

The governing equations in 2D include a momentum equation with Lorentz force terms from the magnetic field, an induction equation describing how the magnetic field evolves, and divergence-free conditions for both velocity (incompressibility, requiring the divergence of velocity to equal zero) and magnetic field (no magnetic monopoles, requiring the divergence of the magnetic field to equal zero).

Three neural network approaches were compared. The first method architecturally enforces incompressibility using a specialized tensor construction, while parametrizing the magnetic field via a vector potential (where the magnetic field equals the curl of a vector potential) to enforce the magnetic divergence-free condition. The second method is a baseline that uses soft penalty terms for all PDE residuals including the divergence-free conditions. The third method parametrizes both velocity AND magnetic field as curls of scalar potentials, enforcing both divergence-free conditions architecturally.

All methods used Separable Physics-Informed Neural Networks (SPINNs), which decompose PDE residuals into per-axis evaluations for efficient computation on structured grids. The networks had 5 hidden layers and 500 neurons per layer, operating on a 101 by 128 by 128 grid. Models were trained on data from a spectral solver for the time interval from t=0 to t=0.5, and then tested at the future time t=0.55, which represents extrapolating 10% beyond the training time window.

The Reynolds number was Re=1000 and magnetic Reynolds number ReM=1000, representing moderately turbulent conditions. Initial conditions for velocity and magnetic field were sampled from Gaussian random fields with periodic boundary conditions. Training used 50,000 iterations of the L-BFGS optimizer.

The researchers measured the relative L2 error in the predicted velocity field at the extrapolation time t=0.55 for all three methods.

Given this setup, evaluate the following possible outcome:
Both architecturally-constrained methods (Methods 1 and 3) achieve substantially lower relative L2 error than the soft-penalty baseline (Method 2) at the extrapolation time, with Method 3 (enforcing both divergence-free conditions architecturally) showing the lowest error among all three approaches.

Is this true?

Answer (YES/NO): NO